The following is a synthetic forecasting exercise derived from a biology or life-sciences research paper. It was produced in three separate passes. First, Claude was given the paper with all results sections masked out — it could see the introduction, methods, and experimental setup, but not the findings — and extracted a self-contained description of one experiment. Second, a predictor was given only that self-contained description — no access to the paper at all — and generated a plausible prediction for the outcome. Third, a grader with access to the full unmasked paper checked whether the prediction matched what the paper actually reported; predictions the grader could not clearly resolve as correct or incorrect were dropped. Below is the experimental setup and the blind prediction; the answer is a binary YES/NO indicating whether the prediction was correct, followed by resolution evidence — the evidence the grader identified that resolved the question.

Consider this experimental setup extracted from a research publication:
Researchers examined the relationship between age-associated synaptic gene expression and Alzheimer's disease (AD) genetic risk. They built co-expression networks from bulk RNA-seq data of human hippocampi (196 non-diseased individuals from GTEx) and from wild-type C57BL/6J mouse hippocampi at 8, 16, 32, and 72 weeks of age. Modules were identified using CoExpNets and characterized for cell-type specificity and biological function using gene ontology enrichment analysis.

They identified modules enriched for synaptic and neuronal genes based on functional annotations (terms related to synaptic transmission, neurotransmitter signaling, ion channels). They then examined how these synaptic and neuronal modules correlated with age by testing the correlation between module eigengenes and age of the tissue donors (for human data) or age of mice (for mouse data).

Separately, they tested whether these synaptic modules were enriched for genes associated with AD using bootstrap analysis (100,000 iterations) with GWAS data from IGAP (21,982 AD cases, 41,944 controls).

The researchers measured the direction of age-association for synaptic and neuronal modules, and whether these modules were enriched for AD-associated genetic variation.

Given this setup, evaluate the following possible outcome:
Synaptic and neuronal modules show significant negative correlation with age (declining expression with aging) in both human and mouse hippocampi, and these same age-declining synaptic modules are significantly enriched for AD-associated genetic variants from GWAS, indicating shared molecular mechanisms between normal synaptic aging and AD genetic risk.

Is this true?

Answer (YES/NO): NO